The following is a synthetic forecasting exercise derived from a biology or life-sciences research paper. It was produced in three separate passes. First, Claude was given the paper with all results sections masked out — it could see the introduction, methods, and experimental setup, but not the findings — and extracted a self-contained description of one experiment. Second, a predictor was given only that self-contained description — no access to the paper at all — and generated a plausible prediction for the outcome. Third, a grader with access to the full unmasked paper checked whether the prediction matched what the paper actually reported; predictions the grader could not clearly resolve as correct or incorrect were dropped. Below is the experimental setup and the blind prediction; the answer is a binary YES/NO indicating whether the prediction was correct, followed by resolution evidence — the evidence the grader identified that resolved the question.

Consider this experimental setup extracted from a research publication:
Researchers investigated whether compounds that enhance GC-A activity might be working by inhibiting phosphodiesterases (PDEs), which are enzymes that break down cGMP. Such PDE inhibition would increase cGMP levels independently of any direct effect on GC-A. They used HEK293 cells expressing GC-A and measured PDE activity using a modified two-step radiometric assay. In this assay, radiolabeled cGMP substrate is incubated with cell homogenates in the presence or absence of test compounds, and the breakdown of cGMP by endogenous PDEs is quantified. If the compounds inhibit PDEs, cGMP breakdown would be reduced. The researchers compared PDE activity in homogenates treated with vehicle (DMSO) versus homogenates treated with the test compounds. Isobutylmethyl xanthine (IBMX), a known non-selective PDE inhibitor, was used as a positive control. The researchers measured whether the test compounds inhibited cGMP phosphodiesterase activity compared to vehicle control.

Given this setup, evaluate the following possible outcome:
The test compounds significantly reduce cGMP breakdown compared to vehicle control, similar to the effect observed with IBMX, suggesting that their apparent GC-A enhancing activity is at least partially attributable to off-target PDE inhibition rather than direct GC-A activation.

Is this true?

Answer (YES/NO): NO